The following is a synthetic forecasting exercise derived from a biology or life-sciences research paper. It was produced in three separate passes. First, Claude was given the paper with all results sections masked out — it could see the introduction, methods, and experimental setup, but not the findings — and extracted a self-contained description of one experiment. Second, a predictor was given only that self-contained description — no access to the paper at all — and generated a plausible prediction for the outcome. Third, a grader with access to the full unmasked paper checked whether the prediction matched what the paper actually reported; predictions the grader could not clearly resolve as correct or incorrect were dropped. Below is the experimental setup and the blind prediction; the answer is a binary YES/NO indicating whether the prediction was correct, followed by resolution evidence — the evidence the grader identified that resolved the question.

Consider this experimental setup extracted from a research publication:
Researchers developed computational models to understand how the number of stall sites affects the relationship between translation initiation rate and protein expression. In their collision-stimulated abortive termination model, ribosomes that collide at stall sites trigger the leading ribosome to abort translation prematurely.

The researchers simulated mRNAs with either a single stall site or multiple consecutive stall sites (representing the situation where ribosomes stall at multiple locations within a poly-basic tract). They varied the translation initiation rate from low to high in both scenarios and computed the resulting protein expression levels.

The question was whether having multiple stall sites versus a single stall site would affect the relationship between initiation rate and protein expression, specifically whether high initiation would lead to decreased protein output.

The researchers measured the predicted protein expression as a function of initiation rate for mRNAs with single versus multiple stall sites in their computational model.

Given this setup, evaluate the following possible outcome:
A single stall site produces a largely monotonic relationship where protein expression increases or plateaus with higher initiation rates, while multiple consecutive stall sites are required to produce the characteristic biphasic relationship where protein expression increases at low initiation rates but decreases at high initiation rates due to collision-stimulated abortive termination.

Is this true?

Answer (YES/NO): YES